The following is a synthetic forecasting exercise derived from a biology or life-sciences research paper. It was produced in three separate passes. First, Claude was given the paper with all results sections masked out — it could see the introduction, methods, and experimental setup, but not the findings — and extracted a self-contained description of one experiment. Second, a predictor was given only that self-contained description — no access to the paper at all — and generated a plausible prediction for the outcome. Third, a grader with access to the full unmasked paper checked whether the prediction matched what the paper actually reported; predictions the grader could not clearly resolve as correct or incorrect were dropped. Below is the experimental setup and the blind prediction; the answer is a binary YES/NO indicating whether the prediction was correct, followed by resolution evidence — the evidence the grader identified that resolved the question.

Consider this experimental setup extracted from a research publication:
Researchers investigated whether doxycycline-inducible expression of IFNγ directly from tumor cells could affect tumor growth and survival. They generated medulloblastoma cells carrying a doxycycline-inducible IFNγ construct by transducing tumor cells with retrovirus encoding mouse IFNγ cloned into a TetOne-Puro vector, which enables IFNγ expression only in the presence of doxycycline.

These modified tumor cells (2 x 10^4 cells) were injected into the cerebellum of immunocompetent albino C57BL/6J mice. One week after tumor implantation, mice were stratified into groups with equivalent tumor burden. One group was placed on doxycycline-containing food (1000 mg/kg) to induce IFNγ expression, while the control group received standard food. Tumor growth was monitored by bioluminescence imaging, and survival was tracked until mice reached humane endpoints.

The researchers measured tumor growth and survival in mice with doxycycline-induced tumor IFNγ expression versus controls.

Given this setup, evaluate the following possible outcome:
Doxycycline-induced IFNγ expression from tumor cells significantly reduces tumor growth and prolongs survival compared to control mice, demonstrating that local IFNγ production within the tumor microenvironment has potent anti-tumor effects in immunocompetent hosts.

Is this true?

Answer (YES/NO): NO